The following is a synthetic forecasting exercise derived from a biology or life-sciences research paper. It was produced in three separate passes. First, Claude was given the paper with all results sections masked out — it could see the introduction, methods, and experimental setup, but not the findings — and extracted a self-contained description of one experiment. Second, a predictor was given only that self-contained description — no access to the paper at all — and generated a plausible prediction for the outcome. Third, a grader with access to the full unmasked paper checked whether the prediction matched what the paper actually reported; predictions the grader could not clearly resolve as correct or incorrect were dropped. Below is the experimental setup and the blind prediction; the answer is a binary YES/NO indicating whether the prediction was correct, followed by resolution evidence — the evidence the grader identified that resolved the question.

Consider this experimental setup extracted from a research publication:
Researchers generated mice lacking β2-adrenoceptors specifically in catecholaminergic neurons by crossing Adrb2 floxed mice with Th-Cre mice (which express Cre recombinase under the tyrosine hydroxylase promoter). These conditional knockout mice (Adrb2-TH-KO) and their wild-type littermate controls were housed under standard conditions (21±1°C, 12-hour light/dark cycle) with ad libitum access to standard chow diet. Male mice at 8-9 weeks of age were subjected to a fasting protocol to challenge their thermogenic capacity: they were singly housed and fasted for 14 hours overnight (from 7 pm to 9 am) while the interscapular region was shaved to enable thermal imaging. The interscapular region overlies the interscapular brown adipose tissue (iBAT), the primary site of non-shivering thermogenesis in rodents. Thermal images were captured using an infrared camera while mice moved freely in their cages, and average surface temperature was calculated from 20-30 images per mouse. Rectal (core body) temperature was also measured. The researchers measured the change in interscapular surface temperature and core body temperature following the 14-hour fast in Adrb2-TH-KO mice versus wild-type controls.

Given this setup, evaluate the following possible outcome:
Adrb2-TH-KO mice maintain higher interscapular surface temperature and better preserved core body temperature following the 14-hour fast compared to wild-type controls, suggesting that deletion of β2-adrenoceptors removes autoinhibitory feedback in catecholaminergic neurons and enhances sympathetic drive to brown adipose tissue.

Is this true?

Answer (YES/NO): NO